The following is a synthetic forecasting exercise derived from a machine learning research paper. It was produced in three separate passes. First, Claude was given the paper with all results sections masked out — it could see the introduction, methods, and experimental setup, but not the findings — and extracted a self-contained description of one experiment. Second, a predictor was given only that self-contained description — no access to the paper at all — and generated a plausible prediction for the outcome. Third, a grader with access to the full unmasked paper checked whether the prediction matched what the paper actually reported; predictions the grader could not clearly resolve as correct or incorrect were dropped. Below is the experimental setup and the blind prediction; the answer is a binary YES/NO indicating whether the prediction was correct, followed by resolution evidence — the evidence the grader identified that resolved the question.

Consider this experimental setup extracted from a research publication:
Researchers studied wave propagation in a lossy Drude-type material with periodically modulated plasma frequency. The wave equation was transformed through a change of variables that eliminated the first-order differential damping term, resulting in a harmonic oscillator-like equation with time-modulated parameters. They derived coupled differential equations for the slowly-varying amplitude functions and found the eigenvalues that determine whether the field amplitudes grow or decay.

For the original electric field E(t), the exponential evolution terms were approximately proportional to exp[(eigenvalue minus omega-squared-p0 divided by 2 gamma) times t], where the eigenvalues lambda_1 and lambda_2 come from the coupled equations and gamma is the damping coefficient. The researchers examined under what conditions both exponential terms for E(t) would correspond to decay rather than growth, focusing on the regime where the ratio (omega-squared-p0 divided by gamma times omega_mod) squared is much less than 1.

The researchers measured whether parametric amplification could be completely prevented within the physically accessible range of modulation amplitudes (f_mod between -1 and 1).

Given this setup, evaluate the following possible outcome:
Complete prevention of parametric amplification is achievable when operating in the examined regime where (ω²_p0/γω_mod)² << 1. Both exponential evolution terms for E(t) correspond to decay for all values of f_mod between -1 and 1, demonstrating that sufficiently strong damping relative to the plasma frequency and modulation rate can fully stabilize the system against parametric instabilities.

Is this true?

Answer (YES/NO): YES